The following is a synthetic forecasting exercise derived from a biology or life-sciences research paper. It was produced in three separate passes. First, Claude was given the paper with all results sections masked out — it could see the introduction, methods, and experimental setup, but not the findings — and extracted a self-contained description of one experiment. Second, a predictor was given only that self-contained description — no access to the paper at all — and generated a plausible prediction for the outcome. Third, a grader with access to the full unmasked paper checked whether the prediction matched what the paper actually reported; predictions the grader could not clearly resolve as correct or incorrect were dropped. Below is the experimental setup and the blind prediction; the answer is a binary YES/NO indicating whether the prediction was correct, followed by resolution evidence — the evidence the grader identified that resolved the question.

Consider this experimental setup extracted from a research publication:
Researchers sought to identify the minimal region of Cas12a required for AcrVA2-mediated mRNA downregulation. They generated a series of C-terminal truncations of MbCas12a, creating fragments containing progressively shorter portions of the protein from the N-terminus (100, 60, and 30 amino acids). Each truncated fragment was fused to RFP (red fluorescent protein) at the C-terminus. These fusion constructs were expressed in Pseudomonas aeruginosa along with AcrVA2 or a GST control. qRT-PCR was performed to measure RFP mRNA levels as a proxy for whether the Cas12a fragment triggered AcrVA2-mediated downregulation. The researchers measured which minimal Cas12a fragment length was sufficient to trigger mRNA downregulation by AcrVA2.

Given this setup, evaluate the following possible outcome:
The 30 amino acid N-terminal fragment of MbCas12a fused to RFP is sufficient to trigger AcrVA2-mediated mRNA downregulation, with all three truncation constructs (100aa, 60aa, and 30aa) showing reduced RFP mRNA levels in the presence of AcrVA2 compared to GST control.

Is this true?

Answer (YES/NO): NO